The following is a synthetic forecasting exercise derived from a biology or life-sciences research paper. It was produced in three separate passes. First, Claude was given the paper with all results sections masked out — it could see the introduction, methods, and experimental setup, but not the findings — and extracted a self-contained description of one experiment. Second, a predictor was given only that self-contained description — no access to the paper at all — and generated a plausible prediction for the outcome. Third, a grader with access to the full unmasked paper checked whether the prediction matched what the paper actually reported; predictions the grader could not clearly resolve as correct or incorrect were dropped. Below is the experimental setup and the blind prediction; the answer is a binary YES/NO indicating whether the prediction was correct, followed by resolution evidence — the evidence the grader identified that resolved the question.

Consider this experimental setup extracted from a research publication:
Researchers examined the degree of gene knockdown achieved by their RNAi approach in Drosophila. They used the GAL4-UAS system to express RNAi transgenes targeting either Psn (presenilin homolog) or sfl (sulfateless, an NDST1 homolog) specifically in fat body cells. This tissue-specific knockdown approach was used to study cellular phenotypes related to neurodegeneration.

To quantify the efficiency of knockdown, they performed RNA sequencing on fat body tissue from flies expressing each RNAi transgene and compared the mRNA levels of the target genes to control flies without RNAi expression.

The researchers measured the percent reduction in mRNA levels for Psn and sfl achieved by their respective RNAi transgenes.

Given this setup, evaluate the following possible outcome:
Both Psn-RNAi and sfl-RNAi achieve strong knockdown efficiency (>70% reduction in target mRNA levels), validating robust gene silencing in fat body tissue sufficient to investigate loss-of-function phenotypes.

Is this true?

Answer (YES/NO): NO